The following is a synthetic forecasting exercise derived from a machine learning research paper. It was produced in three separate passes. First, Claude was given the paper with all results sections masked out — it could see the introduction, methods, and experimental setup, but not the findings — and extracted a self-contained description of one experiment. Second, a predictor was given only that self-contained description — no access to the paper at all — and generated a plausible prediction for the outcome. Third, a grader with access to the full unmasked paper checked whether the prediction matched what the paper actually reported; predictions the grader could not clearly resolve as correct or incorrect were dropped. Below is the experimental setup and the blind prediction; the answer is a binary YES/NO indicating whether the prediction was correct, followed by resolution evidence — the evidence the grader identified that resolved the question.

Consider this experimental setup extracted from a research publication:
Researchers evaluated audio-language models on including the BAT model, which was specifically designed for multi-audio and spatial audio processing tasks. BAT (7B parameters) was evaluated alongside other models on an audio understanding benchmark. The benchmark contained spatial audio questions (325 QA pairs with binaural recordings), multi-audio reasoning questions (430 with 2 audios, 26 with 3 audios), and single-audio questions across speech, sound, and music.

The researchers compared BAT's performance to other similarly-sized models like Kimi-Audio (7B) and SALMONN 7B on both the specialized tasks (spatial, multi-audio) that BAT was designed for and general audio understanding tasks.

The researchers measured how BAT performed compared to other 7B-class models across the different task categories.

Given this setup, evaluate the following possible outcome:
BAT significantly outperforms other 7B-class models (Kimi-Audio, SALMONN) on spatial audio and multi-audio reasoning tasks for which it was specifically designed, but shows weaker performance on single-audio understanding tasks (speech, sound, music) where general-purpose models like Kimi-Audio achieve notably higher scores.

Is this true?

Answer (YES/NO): NO